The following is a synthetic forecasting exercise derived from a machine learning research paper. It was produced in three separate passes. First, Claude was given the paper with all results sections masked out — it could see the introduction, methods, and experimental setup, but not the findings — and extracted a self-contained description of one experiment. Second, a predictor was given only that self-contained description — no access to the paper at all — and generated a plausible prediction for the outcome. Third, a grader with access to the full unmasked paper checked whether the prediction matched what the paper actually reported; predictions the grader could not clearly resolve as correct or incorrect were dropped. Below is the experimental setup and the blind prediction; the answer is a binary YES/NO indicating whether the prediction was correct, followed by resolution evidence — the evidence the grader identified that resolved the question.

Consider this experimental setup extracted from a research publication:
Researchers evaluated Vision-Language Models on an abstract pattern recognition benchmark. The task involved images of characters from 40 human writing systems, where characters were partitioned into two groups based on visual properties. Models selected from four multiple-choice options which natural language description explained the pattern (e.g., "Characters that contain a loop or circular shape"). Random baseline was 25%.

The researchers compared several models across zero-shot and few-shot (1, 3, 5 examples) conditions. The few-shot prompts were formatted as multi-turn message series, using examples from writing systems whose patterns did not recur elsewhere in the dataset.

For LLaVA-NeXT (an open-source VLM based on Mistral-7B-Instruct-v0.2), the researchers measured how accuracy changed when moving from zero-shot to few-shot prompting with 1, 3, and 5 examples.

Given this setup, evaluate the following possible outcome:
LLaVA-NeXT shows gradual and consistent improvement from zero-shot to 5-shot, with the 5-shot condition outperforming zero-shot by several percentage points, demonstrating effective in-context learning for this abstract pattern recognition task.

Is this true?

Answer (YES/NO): NO